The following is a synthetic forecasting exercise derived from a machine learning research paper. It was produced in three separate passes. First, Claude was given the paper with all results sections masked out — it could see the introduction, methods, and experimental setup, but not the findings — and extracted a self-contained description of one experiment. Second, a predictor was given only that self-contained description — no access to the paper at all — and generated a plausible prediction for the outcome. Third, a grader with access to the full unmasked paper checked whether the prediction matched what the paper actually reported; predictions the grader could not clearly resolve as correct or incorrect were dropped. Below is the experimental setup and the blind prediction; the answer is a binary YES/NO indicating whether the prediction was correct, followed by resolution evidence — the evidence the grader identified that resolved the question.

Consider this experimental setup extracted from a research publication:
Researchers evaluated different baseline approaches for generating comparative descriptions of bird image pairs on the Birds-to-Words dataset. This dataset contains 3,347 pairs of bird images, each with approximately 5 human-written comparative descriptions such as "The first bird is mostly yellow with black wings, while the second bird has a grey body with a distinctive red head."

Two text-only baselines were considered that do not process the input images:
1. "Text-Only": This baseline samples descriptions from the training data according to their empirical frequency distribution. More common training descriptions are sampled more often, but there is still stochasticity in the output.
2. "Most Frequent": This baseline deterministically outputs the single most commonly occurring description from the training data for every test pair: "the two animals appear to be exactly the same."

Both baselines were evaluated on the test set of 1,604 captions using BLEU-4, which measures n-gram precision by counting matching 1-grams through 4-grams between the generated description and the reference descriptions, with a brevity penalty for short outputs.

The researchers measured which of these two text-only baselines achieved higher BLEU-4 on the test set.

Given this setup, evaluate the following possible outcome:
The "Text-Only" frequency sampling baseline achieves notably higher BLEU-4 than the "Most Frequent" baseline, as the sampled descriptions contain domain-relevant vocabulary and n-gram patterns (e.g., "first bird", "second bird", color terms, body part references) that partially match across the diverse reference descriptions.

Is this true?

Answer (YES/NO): NO